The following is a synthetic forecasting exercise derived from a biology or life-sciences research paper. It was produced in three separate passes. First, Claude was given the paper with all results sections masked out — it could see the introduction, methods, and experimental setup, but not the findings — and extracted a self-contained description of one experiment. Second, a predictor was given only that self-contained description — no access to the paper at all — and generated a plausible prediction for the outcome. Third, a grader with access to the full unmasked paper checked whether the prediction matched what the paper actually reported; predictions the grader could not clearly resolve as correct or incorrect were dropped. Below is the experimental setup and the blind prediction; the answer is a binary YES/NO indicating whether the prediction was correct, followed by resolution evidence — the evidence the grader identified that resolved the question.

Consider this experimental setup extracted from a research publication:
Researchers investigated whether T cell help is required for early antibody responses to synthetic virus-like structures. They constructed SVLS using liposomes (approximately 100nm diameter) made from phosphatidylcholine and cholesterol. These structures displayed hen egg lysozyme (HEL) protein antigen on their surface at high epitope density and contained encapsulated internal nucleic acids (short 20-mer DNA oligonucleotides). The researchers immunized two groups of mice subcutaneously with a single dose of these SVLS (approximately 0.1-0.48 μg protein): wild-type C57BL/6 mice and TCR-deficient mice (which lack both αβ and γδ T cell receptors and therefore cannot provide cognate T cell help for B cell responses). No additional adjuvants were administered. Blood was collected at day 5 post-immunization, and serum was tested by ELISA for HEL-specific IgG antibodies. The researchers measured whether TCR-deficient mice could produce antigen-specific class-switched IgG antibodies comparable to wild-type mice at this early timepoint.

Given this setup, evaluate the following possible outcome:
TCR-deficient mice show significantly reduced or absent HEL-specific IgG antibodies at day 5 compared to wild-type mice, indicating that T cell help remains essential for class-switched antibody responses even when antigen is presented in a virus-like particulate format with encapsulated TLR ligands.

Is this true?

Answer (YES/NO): NO